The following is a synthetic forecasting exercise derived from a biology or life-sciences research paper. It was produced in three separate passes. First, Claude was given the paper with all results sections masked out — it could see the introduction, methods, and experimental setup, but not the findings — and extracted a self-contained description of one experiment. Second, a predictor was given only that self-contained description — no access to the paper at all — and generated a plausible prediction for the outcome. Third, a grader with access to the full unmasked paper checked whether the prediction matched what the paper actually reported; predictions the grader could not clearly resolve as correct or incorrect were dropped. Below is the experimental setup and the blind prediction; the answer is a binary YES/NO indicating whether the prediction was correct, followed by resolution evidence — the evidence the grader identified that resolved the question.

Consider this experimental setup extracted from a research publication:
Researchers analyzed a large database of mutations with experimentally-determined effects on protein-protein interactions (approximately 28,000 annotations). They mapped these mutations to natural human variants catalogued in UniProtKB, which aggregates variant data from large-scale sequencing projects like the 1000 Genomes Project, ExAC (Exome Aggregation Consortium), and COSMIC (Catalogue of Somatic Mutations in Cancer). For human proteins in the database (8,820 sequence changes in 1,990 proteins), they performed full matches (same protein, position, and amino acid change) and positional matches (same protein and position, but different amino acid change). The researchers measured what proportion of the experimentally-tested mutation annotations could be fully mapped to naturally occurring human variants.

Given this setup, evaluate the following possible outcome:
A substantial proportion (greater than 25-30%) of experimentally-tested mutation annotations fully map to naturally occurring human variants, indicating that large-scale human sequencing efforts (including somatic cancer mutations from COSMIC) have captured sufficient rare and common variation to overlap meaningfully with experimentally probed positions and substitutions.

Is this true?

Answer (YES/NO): YES